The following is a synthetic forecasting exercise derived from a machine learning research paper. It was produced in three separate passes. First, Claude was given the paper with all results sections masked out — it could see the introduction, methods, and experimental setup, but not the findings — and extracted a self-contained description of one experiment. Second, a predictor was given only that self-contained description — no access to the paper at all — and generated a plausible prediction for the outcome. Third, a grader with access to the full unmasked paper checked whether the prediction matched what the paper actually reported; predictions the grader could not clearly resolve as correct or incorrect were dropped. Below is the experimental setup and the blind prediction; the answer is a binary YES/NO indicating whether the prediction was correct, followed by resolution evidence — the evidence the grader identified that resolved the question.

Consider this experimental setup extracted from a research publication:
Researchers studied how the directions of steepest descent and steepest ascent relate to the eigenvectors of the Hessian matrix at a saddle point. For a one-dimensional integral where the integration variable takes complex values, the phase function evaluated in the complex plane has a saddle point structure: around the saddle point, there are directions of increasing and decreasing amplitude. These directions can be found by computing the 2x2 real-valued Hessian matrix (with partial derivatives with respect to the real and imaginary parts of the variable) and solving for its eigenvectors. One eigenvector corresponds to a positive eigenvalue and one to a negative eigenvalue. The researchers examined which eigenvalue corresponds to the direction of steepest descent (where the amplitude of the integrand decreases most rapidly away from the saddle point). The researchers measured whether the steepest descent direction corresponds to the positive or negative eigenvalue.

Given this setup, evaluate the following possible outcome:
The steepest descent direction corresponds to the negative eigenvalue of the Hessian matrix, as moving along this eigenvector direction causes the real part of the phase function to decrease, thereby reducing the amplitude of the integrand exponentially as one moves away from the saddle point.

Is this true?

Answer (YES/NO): YES